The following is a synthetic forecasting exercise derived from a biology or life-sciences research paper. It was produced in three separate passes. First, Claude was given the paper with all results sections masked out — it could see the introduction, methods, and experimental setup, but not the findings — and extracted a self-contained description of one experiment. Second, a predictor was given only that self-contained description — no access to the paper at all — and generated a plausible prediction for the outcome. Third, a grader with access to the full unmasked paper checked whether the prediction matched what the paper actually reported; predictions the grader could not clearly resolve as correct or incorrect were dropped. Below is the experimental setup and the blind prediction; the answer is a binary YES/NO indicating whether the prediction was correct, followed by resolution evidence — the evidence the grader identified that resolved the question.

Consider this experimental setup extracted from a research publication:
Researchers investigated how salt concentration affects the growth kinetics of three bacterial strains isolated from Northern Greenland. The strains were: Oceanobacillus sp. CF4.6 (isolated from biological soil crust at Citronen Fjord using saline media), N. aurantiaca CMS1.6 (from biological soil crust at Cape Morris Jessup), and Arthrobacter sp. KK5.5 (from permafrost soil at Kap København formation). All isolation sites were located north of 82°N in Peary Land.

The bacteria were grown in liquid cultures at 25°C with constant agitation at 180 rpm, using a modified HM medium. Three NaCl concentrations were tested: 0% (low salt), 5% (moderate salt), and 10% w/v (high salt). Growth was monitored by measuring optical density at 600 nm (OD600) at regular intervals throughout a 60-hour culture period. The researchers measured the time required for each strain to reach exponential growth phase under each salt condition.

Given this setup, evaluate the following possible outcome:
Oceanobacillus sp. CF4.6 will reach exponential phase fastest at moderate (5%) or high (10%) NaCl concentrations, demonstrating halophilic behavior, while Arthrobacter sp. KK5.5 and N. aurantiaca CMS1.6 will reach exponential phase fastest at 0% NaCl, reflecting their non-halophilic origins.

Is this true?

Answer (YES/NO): NO